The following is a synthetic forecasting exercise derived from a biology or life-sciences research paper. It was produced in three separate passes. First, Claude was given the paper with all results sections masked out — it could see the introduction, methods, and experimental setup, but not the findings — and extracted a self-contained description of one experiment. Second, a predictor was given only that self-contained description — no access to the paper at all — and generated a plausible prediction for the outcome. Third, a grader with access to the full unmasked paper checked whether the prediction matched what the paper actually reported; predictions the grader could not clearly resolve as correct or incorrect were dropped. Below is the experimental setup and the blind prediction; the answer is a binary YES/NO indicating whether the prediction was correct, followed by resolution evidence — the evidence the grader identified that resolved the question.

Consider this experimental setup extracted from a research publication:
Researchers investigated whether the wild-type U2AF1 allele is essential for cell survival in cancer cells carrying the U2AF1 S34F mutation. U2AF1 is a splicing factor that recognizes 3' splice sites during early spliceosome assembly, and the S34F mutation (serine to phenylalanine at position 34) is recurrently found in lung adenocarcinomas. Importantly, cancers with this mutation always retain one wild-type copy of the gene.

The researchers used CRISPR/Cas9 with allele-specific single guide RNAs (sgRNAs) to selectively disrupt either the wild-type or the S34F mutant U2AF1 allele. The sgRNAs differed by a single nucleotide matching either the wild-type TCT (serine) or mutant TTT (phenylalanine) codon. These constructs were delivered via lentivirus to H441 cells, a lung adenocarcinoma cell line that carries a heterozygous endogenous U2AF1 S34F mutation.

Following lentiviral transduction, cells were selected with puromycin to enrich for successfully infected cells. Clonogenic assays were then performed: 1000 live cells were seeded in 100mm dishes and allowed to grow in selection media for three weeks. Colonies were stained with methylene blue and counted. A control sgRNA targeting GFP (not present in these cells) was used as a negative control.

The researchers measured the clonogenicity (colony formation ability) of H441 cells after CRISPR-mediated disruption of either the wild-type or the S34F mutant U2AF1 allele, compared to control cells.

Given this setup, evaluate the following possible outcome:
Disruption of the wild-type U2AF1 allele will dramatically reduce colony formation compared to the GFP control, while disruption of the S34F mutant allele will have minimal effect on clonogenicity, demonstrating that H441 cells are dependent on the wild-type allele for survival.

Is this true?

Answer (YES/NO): NO